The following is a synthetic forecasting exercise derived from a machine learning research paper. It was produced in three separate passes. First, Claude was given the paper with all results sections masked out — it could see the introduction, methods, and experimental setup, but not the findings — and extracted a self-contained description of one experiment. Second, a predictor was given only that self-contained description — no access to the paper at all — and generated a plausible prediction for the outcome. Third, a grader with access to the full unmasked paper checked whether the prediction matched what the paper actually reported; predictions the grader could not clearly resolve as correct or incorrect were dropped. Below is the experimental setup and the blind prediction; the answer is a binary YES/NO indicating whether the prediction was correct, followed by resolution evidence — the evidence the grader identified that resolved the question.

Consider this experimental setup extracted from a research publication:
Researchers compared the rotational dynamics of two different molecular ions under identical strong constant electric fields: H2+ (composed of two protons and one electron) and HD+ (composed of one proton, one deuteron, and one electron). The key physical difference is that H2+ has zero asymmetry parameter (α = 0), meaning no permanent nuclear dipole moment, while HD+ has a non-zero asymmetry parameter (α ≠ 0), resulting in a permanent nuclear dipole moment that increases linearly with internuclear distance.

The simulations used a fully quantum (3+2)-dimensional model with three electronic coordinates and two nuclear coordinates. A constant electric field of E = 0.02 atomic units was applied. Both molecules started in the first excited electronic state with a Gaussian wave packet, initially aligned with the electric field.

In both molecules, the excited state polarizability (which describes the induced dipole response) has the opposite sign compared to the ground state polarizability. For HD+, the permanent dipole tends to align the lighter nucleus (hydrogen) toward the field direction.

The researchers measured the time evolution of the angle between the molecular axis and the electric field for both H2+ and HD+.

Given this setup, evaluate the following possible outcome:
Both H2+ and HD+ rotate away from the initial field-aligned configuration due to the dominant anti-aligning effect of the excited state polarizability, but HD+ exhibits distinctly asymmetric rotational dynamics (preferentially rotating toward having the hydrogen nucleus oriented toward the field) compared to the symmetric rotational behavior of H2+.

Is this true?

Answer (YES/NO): NO